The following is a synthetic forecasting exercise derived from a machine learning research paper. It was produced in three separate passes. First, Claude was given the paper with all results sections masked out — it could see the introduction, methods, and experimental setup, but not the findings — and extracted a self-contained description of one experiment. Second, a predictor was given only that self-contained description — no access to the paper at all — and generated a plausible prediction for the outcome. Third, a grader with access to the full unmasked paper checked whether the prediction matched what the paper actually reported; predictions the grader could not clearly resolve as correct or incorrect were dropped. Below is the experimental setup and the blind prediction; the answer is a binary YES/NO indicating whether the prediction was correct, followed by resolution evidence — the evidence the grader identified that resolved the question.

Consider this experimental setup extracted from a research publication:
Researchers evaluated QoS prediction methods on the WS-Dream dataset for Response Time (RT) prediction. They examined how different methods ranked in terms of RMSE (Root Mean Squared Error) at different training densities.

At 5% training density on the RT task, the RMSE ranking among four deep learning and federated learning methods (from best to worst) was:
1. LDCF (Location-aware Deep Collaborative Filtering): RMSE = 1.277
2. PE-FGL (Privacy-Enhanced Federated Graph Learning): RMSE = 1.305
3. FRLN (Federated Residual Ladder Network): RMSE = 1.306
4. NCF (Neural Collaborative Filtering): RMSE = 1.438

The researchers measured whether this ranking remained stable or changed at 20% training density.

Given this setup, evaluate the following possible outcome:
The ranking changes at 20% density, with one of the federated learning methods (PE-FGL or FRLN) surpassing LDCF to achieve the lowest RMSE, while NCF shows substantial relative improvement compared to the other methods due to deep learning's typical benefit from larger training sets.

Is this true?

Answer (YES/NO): NO